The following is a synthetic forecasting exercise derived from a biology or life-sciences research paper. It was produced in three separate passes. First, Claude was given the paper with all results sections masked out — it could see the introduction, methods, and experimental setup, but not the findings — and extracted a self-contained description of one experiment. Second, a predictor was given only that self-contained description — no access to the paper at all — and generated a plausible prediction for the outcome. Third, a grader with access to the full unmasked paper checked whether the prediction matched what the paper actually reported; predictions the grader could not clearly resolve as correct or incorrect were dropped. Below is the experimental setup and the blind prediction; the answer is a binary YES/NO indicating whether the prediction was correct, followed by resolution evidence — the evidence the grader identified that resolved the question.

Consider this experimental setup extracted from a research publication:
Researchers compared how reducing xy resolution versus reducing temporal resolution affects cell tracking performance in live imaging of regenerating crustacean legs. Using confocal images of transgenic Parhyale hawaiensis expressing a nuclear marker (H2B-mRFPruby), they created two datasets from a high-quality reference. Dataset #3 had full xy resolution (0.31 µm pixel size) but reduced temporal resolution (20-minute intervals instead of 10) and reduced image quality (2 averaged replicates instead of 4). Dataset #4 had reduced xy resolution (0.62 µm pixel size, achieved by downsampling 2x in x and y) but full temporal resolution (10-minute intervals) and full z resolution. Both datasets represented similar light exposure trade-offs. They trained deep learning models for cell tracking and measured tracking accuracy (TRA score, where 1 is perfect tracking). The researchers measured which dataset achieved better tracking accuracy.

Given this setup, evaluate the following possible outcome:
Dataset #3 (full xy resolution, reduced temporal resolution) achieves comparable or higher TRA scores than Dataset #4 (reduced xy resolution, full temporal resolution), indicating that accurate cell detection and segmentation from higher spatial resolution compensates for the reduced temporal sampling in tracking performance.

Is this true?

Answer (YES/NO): NO